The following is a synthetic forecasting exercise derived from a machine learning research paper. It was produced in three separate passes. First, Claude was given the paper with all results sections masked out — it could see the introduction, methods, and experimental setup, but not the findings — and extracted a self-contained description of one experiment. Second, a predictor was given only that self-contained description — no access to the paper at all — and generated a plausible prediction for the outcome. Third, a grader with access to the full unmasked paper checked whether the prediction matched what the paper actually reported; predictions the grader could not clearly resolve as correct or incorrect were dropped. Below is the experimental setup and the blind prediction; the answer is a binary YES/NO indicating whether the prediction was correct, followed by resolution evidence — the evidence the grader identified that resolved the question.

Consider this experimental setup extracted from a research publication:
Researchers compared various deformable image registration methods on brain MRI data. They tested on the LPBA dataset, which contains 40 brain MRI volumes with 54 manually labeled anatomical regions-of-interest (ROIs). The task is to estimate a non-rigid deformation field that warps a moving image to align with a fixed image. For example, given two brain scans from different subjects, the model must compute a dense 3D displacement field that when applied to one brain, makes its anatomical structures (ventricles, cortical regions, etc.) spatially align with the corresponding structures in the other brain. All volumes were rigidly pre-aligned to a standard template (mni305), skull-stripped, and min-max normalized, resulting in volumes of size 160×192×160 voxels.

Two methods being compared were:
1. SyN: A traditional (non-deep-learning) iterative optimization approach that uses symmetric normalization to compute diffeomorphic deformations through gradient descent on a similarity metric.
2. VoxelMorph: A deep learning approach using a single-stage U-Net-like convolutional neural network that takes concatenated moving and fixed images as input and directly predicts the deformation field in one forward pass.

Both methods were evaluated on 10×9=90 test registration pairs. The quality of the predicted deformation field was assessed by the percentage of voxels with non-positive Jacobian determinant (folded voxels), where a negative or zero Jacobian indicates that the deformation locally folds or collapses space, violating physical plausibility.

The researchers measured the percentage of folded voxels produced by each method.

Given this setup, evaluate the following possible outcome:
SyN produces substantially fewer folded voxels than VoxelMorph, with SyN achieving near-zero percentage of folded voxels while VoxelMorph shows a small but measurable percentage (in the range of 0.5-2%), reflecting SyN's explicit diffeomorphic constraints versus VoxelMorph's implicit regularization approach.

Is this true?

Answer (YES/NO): NO